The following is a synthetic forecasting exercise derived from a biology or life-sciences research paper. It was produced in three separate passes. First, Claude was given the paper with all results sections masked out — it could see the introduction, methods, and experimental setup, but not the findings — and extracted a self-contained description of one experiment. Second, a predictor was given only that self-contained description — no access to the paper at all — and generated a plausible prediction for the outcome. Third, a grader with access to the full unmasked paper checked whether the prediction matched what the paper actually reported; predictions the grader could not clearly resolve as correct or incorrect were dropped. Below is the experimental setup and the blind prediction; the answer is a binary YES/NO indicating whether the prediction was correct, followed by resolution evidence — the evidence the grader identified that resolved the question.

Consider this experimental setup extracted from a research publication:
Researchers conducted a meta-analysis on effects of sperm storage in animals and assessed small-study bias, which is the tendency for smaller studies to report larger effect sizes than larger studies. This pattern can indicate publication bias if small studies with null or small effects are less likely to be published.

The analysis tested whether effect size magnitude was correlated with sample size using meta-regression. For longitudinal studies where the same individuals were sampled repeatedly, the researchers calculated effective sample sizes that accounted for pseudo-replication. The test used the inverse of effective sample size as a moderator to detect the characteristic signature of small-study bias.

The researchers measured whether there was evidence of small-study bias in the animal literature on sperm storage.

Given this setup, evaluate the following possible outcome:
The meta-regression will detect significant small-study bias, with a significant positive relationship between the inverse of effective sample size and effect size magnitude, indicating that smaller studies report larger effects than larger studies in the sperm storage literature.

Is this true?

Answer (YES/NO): NO